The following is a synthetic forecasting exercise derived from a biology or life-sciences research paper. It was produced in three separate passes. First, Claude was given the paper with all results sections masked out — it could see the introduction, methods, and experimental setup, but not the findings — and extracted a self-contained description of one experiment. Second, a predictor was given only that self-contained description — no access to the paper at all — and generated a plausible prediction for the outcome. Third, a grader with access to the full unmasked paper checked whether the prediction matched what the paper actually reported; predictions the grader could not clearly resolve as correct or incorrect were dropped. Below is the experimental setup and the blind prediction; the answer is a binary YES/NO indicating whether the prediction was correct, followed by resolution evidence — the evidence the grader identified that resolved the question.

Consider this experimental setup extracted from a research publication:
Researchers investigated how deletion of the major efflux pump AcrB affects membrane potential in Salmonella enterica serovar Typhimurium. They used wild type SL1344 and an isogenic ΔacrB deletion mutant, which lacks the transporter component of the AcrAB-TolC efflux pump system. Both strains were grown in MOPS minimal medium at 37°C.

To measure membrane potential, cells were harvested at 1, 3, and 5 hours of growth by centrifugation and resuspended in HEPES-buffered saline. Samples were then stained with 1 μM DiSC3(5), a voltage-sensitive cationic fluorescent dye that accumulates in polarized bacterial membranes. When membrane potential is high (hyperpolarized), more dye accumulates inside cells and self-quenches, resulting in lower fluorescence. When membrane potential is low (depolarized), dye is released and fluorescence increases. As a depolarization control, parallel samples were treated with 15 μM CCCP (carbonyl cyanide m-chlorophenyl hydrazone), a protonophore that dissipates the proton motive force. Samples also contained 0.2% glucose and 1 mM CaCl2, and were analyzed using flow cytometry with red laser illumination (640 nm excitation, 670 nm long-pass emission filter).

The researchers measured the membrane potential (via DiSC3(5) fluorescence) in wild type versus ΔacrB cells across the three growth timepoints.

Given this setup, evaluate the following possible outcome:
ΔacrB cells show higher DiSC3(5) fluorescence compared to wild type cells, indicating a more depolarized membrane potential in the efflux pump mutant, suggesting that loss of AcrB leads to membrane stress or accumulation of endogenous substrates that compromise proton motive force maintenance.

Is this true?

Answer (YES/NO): NO